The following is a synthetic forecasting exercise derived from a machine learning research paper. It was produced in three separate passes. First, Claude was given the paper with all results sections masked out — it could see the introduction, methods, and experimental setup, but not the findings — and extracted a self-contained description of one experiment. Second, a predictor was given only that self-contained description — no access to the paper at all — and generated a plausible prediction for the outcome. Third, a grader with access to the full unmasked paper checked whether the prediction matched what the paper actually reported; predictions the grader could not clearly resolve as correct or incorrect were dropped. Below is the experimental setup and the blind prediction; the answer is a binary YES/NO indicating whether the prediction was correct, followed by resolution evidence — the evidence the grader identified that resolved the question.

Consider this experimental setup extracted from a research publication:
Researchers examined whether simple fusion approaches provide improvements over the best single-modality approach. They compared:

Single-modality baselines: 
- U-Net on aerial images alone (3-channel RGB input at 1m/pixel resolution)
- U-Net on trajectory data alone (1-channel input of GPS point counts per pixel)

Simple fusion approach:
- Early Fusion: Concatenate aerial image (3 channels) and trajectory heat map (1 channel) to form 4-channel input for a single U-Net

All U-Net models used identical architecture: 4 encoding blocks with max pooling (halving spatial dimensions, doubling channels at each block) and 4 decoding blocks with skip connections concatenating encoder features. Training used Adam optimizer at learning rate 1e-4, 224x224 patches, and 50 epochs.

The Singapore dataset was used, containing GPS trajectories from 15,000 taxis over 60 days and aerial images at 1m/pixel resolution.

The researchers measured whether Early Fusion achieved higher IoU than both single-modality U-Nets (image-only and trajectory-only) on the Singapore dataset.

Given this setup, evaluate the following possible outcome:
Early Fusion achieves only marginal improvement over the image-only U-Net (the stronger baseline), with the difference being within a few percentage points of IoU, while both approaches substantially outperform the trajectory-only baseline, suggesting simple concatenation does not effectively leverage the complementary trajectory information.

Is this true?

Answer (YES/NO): NO